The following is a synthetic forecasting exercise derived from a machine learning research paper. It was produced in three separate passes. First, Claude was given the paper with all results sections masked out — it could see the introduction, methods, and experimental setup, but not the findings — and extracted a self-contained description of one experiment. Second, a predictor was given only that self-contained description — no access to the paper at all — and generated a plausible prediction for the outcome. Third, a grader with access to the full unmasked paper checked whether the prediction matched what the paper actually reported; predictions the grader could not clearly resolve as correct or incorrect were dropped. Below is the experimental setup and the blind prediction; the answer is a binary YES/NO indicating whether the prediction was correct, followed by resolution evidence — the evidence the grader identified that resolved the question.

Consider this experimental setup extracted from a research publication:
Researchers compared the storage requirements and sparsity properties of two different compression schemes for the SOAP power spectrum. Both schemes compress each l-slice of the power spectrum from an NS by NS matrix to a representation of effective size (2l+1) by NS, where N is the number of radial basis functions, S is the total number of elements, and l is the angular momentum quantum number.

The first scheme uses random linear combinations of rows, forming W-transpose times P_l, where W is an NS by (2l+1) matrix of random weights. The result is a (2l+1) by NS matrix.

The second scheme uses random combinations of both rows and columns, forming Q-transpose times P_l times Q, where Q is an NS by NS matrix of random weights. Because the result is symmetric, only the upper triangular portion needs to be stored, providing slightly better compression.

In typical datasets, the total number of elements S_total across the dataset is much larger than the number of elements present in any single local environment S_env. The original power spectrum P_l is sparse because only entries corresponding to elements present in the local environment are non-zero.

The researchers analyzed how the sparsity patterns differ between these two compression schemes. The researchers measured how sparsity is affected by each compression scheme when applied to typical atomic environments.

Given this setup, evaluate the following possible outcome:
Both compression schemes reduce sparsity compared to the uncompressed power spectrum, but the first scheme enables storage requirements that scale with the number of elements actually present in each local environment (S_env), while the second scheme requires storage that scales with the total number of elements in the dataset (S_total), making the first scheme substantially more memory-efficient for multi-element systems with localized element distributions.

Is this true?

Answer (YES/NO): NO